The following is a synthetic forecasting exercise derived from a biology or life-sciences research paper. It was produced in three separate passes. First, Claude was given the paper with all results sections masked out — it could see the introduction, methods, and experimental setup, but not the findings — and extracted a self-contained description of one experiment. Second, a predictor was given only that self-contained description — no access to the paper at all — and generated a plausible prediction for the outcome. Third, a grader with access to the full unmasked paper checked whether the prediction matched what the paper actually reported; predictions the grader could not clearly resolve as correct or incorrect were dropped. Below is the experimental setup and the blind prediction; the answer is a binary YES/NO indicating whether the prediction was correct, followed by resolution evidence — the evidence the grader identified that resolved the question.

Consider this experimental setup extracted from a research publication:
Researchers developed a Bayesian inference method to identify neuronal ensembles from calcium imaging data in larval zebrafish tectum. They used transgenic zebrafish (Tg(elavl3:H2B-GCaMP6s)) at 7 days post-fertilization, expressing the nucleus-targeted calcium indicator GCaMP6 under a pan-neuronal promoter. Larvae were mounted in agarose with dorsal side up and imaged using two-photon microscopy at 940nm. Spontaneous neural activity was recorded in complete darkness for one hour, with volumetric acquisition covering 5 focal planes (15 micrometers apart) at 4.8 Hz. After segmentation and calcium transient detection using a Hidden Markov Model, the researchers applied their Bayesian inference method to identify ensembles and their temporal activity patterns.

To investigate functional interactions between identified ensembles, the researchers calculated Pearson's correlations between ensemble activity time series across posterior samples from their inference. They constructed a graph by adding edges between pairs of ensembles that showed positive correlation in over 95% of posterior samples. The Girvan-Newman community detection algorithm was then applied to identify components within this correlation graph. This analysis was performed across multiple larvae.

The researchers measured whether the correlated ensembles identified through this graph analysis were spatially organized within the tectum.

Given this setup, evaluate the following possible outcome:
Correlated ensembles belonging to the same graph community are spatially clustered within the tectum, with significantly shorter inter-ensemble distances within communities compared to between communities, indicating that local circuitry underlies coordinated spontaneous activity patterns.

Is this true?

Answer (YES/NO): YES